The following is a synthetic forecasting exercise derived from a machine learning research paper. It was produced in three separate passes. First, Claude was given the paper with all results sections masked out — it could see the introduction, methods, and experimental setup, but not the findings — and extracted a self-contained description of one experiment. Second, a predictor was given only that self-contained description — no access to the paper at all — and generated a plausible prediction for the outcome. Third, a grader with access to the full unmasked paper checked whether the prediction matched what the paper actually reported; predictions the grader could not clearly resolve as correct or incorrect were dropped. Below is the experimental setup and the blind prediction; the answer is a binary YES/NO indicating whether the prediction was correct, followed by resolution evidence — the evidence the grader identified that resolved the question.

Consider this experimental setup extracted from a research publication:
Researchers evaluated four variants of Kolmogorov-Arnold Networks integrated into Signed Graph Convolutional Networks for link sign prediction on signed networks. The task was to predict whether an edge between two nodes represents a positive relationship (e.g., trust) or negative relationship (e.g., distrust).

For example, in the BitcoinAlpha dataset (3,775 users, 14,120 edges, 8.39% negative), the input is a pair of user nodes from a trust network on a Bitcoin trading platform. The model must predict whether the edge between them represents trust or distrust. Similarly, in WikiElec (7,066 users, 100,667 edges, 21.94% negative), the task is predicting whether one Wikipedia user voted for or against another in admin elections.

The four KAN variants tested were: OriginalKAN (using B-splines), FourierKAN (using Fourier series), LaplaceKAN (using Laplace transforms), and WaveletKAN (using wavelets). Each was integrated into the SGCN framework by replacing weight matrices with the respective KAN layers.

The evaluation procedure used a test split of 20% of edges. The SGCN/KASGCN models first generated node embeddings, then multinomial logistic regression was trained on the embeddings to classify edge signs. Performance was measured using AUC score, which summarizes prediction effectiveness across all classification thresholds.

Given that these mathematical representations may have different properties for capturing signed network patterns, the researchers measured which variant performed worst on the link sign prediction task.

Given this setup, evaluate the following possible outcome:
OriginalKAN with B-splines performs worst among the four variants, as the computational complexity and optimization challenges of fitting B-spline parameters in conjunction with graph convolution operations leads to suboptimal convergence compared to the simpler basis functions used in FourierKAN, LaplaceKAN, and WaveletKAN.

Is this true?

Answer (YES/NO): NO